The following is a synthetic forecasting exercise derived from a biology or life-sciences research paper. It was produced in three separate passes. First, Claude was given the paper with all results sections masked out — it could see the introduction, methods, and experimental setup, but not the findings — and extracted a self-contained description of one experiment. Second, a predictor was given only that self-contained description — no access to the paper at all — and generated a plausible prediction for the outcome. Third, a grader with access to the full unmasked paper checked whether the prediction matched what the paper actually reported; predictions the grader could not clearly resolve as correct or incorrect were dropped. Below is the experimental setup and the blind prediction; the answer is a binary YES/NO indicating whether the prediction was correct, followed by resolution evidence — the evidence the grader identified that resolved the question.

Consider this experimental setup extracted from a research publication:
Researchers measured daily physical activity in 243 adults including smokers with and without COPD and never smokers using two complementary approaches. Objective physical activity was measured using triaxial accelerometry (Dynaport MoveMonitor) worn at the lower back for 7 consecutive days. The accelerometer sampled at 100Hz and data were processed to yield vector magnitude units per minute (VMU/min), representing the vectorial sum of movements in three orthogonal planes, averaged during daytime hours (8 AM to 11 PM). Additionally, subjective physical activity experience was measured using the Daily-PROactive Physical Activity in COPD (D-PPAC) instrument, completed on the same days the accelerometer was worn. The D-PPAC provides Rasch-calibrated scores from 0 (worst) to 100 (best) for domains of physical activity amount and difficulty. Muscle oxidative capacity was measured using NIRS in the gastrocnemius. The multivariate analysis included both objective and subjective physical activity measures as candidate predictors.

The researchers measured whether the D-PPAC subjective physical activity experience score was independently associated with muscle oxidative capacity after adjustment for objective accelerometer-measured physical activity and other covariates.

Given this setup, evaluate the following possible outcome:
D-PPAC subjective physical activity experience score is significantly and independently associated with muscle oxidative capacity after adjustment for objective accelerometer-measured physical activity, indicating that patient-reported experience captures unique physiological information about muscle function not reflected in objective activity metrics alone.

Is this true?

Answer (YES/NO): NO